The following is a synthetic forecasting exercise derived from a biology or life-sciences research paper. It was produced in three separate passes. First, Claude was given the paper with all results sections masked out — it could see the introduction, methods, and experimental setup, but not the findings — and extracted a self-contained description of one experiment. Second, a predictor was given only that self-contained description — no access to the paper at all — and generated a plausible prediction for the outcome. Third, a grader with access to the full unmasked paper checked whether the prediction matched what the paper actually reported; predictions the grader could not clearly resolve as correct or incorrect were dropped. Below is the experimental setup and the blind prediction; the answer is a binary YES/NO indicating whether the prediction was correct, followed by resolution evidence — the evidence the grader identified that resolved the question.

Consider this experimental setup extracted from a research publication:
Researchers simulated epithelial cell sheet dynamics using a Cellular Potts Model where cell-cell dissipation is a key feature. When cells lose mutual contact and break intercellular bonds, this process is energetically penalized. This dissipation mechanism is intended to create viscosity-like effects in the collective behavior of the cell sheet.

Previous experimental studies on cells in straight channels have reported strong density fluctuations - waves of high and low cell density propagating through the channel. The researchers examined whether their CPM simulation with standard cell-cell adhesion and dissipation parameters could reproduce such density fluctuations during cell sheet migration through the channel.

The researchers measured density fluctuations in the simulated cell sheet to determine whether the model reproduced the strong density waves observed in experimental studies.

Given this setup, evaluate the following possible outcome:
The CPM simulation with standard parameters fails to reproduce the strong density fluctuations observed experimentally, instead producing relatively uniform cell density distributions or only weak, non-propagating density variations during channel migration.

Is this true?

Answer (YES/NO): YES